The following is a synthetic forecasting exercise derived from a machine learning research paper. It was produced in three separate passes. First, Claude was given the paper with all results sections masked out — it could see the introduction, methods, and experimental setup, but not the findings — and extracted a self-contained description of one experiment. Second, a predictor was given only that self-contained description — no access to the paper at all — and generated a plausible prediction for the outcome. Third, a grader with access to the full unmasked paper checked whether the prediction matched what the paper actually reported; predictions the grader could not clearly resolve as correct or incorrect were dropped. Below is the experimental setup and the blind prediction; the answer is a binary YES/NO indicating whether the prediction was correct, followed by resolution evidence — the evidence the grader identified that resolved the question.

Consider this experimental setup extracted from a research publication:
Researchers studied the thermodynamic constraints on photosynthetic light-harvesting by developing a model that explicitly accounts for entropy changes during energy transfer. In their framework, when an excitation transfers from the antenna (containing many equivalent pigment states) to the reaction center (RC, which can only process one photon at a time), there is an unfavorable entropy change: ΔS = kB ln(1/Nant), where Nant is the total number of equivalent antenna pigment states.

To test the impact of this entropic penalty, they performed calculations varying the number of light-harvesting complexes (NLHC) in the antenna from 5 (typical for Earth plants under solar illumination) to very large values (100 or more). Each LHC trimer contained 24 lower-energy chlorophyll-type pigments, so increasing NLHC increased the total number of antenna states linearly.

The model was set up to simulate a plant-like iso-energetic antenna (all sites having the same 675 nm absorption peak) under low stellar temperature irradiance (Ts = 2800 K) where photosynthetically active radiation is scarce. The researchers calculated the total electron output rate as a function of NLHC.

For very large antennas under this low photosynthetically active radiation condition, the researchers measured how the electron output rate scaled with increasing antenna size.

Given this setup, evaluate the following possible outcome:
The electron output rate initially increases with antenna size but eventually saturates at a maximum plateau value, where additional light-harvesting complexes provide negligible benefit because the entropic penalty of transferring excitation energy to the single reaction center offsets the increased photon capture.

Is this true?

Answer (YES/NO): YES